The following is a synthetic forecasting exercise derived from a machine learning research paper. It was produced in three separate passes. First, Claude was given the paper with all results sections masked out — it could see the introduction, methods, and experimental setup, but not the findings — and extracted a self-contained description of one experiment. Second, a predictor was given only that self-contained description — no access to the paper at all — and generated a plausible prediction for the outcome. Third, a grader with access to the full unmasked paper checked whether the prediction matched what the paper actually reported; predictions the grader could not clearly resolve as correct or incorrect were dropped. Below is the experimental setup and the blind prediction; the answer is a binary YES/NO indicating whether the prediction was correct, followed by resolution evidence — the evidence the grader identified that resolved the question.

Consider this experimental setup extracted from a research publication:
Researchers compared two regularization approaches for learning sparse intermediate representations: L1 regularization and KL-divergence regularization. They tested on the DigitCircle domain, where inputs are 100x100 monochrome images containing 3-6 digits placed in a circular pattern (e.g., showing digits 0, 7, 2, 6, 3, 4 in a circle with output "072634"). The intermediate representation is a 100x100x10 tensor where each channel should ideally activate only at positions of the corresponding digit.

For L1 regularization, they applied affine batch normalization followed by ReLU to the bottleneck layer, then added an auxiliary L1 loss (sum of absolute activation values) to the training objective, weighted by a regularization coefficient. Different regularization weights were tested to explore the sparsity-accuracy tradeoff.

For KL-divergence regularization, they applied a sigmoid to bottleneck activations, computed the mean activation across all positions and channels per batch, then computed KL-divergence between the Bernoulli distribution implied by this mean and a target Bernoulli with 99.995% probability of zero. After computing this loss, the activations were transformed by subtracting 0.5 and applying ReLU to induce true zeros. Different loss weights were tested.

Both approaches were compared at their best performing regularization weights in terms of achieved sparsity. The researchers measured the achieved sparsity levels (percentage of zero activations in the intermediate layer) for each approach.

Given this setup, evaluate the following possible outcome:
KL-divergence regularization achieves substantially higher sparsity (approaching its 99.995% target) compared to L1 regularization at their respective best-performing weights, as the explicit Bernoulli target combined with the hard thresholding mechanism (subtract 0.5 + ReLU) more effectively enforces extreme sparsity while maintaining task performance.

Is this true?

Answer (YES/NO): NO